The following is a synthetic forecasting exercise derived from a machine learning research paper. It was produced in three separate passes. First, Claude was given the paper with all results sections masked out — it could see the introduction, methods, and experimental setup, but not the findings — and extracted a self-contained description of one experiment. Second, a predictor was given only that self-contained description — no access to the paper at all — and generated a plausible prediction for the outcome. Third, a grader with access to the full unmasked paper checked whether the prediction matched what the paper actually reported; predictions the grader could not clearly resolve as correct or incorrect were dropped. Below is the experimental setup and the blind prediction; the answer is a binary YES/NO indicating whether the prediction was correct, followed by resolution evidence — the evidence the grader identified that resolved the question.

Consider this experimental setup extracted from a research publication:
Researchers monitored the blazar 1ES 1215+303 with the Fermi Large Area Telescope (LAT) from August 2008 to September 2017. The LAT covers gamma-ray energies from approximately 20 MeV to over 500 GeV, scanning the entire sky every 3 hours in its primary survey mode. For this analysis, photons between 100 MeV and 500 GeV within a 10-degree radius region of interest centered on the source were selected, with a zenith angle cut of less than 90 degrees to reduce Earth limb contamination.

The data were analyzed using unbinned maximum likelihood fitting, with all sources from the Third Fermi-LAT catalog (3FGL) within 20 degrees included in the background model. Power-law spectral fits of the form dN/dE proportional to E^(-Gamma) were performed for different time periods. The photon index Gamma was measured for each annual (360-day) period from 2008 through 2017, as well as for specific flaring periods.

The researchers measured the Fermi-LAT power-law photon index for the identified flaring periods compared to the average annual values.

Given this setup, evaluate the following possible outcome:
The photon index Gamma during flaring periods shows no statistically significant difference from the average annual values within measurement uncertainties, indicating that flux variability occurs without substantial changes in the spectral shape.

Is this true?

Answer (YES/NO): NO